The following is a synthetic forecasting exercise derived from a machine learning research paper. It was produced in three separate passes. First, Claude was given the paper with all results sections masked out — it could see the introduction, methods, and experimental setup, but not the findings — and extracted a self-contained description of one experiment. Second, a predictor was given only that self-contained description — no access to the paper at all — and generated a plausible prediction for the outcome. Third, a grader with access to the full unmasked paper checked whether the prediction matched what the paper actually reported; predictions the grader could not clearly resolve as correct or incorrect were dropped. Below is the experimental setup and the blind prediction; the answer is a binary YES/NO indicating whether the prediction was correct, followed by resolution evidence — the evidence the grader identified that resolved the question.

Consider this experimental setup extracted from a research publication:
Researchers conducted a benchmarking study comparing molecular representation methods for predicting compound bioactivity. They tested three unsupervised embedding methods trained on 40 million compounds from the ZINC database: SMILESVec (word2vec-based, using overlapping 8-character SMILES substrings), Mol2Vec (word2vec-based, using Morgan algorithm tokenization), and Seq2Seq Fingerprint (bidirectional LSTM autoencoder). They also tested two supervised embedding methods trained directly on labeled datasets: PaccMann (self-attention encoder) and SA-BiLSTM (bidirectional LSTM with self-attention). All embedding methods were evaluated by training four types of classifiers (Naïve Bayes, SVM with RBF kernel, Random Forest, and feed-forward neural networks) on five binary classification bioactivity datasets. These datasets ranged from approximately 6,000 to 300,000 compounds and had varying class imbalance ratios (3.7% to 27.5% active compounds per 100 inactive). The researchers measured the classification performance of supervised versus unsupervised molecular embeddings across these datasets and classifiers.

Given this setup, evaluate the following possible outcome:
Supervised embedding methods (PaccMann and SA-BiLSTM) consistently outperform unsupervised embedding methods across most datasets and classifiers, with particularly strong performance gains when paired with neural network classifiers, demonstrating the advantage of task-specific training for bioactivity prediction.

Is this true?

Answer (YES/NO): NO